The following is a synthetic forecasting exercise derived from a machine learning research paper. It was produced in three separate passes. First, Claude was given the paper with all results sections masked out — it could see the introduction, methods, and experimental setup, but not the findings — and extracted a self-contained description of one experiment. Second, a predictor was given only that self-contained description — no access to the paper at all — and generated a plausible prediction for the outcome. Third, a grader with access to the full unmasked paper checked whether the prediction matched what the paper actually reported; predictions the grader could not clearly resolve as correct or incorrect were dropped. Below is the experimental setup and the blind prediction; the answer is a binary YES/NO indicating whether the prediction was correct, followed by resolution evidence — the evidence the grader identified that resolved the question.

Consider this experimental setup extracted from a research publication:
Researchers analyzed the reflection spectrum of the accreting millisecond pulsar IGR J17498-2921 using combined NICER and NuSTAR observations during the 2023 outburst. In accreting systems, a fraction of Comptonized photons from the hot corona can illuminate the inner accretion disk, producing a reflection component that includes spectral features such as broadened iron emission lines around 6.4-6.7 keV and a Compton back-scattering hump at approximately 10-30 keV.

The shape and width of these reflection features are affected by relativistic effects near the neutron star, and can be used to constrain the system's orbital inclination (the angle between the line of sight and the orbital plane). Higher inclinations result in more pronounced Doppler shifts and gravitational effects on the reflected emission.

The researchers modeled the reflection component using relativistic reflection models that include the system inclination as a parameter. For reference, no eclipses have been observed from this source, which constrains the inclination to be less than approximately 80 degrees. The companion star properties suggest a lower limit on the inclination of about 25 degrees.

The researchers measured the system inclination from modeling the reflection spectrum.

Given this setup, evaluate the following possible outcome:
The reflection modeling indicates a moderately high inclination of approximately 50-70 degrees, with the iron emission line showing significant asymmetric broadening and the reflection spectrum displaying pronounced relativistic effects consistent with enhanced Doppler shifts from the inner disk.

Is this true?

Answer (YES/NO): NO